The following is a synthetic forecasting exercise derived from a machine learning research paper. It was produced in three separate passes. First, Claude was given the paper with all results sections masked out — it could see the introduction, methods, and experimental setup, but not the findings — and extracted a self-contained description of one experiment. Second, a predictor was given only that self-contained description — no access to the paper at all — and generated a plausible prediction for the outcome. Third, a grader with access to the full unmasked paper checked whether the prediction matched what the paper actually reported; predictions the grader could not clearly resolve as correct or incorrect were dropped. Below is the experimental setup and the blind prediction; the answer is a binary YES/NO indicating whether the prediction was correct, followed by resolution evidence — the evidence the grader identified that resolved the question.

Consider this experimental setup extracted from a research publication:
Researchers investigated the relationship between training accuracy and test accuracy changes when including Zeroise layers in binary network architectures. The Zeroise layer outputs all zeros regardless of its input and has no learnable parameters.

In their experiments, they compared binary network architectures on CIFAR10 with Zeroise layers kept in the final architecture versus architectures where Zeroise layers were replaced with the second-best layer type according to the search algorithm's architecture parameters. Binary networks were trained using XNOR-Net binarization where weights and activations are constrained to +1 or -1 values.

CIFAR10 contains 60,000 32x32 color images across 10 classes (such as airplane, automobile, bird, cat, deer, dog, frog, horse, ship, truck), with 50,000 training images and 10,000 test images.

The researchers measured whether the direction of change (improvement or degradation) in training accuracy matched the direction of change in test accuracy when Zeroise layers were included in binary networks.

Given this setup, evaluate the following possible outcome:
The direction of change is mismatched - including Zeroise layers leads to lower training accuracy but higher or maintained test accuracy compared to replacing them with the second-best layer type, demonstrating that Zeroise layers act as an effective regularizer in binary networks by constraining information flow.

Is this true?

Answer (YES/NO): NO